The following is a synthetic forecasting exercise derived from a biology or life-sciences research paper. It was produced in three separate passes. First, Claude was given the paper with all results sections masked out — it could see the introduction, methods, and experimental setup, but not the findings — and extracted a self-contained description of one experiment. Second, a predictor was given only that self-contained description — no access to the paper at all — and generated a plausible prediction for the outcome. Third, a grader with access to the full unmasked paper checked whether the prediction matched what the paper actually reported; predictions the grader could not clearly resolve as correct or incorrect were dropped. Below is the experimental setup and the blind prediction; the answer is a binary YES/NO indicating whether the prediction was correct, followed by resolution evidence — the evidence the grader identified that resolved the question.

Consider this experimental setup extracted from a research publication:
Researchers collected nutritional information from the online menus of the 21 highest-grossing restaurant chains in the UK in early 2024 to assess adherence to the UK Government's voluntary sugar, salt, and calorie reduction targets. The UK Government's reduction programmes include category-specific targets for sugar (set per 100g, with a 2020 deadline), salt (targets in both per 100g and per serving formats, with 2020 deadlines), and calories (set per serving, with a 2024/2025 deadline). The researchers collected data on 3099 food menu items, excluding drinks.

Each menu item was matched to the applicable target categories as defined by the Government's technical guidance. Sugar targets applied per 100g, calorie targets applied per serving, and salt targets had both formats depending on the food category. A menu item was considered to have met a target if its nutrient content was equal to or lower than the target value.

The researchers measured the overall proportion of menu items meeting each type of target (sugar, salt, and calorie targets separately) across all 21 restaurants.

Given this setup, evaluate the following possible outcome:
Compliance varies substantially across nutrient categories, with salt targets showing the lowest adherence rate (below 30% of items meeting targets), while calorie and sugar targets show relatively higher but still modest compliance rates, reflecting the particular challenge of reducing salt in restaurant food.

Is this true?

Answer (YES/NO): NO